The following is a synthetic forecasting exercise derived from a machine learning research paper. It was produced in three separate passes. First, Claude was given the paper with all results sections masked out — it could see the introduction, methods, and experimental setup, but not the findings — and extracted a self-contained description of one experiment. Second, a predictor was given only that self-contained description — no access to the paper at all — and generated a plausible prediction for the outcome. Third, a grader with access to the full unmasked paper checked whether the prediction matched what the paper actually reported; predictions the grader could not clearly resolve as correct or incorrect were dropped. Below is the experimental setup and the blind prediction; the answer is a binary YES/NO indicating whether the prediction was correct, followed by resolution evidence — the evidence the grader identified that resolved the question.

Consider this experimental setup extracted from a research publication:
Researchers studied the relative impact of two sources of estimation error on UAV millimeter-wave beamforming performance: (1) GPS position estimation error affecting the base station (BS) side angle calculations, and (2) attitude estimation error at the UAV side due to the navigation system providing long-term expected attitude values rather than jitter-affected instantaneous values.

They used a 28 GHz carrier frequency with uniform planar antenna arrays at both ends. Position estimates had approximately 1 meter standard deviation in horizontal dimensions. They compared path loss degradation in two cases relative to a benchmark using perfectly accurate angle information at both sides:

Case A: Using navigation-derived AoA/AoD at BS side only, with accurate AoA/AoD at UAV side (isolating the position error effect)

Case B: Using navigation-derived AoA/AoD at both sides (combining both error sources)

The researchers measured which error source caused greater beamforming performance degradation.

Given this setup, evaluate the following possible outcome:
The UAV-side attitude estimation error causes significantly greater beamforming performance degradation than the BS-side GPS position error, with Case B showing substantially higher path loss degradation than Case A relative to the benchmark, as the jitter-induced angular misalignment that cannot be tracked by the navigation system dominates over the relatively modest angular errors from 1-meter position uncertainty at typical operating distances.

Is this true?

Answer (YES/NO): YES